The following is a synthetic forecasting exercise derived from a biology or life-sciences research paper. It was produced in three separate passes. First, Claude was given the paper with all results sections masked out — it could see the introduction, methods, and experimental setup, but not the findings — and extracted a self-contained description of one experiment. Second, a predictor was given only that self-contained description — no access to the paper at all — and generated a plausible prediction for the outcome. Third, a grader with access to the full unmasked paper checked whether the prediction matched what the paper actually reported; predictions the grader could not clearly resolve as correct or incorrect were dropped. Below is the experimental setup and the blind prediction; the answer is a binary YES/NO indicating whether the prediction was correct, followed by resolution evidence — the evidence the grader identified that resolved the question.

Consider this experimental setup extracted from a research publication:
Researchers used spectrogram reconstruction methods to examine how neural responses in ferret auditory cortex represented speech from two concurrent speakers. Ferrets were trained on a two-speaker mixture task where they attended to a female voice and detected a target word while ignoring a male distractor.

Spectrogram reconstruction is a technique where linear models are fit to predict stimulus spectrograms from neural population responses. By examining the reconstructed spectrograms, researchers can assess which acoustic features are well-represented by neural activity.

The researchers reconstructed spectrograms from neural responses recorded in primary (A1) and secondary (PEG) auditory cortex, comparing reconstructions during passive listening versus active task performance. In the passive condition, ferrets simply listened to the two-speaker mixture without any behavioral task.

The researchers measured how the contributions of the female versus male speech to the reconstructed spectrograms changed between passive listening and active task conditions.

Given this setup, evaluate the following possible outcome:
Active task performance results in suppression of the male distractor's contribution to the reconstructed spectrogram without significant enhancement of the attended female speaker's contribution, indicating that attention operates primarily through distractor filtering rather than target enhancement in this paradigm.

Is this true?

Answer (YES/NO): NO